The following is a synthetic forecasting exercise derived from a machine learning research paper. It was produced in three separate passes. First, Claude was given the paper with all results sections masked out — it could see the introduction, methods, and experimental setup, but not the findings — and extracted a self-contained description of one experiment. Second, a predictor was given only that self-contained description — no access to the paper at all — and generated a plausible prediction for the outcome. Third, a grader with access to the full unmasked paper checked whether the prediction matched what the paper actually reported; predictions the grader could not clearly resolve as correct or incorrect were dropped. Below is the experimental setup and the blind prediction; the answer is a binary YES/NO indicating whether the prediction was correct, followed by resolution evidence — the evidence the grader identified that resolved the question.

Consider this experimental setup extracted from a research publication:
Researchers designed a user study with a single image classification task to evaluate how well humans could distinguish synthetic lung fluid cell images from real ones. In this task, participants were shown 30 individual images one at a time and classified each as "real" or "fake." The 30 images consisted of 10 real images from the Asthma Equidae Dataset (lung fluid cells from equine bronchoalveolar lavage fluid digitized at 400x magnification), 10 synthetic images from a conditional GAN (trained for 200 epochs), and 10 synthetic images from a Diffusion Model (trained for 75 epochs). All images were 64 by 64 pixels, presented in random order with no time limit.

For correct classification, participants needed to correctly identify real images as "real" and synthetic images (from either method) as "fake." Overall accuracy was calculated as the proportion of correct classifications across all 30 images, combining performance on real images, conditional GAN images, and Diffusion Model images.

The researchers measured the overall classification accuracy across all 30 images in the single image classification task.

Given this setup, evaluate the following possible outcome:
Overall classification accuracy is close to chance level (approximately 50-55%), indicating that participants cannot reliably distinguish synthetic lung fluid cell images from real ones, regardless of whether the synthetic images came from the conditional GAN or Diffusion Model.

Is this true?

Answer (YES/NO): NO